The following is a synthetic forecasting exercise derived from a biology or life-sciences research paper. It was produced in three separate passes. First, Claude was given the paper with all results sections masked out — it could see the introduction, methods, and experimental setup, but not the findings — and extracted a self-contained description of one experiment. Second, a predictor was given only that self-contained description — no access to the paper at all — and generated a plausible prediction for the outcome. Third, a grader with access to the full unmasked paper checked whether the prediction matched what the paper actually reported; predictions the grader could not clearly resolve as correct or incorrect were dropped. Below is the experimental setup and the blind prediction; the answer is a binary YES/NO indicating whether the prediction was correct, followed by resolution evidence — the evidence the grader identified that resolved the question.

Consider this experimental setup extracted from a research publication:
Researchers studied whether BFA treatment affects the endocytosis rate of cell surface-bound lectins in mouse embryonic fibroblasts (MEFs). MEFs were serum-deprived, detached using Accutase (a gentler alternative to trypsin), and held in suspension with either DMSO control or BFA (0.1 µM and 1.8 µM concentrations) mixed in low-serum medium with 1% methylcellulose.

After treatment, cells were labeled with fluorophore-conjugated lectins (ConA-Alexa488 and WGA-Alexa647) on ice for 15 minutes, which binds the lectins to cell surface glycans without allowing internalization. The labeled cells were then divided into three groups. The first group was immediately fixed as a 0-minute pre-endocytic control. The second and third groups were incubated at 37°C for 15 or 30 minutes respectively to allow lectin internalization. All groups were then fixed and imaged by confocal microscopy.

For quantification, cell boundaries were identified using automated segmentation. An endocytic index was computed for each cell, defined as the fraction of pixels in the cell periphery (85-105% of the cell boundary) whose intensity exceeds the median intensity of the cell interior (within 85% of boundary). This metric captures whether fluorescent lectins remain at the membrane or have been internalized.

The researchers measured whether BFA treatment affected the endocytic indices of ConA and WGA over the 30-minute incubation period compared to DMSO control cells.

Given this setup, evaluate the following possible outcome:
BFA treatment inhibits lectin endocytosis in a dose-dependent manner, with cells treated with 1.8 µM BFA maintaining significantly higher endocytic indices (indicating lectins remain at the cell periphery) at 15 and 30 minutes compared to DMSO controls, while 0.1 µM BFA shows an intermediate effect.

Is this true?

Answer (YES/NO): NO